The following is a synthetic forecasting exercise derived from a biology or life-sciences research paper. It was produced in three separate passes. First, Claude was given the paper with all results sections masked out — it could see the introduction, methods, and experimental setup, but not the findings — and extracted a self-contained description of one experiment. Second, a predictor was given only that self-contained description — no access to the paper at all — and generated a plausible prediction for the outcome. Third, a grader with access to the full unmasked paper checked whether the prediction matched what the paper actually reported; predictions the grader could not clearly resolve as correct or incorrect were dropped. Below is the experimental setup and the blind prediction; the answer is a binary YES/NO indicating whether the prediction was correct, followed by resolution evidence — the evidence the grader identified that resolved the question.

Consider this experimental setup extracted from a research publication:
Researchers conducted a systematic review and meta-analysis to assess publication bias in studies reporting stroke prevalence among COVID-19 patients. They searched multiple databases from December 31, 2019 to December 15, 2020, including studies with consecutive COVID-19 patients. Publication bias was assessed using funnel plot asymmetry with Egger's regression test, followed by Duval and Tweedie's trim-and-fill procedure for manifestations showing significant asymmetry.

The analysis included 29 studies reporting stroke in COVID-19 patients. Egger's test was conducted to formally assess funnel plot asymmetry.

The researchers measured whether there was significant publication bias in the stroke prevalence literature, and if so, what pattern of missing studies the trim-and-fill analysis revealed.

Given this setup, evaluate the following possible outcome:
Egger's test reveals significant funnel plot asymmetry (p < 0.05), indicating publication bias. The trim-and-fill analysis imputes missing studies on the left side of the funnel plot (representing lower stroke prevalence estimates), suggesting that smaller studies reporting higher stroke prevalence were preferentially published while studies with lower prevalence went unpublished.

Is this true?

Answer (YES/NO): YES